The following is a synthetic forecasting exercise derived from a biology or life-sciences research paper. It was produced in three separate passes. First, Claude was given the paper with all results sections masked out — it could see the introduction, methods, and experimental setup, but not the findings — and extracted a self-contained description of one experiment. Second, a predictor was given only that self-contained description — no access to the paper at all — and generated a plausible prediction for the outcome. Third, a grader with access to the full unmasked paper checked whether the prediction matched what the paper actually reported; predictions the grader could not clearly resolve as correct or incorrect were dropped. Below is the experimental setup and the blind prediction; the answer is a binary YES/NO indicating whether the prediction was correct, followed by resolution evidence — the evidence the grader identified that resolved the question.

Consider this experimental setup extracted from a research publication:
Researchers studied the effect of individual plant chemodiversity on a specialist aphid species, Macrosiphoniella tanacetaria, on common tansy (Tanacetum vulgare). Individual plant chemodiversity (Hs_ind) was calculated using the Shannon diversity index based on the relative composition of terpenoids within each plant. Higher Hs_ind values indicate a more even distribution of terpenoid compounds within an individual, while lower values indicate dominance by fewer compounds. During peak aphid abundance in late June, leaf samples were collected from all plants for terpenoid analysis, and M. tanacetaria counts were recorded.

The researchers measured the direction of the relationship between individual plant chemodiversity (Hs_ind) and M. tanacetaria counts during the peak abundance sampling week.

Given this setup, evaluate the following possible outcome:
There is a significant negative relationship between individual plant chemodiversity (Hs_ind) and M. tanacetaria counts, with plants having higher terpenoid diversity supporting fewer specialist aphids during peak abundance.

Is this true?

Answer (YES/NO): NO